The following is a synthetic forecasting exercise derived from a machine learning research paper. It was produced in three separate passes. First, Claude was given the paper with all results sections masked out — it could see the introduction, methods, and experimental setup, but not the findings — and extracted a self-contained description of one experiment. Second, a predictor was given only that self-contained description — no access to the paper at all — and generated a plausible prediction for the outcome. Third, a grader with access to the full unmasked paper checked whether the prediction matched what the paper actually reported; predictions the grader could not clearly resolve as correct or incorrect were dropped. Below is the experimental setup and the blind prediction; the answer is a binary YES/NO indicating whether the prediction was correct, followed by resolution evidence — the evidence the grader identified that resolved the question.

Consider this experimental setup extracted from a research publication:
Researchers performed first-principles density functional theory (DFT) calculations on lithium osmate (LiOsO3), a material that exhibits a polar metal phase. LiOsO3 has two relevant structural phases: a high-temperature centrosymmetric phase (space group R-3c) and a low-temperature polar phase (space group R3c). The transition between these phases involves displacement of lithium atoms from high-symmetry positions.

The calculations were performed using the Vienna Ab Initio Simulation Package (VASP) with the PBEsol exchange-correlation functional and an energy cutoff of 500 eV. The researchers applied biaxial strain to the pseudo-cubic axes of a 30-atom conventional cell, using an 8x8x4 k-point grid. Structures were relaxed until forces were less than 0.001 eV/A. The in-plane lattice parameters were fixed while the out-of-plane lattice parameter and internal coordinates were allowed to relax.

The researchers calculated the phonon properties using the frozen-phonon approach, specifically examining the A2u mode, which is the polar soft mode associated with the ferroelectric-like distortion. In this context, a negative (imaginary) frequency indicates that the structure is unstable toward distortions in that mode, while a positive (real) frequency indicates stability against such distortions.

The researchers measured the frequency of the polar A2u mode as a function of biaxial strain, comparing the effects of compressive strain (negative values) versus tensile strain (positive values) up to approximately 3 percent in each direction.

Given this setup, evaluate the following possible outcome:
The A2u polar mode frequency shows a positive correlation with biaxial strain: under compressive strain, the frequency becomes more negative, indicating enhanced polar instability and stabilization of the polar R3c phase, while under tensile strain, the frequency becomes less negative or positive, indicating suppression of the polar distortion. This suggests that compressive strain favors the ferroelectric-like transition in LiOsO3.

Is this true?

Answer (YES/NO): YES